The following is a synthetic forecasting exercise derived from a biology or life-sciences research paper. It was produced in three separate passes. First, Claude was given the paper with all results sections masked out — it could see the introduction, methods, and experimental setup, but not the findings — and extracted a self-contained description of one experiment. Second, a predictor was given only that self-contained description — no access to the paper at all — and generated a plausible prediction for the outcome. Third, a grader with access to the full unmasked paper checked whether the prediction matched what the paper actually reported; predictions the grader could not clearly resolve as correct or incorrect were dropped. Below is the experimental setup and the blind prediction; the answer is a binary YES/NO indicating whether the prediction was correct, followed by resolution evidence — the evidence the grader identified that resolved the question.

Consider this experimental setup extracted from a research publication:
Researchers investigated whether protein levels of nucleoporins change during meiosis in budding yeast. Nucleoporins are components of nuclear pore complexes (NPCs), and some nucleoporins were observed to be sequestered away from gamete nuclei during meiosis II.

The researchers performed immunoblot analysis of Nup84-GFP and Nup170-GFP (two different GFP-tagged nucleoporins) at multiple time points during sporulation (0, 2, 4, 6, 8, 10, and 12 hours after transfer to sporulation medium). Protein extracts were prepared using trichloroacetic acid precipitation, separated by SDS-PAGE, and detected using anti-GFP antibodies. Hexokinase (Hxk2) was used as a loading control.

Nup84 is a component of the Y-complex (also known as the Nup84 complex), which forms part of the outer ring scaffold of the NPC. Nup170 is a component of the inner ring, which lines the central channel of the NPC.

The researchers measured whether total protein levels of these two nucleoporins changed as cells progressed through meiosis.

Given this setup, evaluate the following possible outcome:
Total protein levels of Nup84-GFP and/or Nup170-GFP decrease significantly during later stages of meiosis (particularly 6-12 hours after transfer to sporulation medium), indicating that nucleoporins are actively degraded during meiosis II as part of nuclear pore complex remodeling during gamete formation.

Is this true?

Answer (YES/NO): YES